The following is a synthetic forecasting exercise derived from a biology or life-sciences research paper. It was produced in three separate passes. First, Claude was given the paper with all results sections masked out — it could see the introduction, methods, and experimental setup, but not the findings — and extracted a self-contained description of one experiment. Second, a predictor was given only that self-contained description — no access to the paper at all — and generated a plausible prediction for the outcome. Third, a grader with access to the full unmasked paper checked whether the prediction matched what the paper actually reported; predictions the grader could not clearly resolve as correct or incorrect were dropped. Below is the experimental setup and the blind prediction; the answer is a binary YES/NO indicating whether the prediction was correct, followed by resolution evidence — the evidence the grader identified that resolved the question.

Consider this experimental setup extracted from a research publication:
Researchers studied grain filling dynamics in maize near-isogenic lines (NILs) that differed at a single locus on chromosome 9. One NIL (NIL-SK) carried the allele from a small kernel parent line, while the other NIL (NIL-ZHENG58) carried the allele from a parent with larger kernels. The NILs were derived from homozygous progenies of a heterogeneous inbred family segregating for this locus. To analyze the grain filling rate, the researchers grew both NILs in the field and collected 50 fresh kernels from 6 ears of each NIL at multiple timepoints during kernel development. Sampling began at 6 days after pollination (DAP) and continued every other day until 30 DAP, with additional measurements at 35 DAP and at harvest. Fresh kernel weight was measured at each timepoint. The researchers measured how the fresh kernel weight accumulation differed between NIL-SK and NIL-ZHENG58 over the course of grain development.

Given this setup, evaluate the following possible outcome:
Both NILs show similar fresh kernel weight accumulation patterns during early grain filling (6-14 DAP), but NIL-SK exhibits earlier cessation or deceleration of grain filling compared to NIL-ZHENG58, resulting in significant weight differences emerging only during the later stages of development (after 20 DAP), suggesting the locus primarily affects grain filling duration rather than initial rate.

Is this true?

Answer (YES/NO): NO